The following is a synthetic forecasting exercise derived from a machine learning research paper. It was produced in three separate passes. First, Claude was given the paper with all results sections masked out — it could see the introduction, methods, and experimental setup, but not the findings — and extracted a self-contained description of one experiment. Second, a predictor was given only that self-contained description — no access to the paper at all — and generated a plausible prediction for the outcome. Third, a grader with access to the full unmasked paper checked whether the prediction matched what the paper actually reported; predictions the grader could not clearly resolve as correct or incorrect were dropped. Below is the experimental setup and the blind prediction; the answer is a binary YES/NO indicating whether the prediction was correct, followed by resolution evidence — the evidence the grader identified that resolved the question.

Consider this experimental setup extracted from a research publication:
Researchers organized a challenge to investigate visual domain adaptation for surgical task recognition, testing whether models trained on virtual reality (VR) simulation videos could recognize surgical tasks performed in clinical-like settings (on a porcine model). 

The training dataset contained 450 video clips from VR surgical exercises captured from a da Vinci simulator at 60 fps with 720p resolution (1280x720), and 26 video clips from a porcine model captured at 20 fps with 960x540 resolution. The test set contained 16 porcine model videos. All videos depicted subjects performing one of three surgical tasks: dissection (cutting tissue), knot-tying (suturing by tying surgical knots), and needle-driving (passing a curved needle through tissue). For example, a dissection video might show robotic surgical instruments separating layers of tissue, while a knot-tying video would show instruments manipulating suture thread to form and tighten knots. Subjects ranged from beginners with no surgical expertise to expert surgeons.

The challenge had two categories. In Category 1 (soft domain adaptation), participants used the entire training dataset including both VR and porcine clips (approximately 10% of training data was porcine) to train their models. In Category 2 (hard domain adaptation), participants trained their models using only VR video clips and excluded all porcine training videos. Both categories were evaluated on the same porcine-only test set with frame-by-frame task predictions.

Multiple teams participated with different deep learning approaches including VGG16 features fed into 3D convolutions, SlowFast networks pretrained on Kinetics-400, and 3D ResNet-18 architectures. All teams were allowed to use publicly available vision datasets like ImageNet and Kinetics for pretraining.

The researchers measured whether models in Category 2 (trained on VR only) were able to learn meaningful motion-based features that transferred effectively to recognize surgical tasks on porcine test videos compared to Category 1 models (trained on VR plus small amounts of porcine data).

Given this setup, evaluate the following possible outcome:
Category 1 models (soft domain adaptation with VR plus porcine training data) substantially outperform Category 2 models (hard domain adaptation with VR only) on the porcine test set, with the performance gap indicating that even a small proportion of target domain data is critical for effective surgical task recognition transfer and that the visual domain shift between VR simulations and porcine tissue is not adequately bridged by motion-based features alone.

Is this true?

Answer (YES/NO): YES